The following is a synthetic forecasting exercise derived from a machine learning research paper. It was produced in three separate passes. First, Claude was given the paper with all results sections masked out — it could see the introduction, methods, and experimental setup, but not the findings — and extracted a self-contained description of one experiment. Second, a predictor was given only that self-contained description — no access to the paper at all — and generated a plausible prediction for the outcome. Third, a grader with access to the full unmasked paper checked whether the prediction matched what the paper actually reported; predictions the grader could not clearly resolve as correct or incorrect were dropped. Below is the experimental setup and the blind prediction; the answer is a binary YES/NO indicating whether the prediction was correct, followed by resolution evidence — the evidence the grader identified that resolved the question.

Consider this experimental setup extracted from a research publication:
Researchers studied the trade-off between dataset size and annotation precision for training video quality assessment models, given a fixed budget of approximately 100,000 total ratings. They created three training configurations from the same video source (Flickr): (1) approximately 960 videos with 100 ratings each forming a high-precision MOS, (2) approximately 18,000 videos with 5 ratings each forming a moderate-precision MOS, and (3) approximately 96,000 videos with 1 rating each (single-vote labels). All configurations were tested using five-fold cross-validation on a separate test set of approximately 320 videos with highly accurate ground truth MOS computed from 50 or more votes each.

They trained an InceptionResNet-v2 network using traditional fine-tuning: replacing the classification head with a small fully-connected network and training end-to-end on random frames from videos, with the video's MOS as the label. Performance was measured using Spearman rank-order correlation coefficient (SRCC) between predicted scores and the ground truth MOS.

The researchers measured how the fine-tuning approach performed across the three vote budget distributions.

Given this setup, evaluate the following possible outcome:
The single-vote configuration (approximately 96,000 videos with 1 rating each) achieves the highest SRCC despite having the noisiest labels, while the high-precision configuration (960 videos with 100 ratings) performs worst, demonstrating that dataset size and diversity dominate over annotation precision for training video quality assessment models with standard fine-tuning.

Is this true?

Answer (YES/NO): NO